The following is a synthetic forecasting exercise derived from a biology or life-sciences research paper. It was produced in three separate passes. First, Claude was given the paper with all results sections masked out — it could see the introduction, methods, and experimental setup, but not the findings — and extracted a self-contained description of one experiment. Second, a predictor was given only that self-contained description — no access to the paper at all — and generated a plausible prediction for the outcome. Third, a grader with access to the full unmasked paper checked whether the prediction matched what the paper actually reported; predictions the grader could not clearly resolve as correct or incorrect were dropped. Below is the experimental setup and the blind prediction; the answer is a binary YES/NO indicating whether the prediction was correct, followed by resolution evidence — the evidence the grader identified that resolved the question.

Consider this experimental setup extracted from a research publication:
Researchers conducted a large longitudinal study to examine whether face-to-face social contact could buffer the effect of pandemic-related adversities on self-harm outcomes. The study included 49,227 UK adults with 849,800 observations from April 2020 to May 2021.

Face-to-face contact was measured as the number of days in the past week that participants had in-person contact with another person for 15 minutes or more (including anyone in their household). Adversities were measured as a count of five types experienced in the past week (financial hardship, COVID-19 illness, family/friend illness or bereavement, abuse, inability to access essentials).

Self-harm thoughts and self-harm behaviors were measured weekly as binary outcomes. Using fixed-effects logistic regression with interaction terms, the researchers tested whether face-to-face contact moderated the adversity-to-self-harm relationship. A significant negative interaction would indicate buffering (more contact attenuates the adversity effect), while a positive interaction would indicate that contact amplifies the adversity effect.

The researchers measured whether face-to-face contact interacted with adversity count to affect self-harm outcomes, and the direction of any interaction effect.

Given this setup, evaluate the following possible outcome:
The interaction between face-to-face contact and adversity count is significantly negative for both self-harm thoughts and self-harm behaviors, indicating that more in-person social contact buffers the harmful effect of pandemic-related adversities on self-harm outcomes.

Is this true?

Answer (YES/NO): NO